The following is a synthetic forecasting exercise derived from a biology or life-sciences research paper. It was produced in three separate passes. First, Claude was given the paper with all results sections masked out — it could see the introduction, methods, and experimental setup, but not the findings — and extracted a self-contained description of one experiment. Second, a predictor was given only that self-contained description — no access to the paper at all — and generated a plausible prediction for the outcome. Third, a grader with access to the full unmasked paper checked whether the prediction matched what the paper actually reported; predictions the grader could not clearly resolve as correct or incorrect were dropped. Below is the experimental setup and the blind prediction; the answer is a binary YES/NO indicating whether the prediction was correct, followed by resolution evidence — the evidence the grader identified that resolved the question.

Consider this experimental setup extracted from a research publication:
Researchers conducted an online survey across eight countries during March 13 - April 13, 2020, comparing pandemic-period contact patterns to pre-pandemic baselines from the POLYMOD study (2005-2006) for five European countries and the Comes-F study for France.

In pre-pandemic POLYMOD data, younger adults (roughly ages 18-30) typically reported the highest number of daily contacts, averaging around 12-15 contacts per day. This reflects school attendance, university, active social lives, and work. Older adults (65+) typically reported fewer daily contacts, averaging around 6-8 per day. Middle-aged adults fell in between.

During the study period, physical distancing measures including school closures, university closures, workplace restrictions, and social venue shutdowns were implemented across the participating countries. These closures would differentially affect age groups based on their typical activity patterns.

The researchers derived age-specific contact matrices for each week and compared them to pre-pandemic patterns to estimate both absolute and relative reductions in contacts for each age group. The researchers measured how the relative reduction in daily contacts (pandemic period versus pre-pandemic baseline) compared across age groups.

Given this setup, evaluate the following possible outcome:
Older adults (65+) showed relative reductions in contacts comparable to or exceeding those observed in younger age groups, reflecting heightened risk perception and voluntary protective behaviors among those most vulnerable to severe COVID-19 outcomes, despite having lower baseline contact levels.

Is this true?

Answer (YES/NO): YES